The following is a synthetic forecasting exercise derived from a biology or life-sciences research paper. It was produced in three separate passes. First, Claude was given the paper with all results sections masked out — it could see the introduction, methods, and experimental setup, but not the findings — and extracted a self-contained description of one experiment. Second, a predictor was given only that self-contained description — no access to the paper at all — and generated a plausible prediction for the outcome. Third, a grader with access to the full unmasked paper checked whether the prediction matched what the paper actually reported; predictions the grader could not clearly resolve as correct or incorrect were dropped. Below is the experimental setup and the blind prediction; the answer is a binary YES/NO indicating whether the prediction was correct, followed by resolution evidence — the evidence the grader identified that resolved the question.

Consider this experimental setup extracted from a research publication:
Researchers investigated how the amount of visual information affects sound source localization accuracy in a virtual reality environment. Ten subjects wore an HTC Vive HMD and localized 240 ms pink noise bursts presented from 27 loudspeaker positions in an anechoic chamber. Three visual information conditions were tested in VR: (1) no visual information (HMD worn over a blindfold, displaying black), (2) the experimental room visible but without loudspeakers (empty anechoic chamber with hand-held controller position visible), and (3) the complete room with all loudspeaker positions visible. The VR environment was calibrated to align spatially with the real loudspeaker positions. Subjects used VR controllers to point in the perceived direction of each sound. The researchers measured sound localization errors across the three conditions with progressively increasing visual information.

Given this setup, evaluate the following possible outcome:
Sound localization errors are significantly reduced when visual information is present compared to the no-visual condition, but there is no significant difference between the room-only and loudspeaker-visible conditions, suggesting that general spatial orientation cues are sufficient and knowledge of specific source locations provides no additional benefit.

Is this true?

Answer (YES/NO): NO